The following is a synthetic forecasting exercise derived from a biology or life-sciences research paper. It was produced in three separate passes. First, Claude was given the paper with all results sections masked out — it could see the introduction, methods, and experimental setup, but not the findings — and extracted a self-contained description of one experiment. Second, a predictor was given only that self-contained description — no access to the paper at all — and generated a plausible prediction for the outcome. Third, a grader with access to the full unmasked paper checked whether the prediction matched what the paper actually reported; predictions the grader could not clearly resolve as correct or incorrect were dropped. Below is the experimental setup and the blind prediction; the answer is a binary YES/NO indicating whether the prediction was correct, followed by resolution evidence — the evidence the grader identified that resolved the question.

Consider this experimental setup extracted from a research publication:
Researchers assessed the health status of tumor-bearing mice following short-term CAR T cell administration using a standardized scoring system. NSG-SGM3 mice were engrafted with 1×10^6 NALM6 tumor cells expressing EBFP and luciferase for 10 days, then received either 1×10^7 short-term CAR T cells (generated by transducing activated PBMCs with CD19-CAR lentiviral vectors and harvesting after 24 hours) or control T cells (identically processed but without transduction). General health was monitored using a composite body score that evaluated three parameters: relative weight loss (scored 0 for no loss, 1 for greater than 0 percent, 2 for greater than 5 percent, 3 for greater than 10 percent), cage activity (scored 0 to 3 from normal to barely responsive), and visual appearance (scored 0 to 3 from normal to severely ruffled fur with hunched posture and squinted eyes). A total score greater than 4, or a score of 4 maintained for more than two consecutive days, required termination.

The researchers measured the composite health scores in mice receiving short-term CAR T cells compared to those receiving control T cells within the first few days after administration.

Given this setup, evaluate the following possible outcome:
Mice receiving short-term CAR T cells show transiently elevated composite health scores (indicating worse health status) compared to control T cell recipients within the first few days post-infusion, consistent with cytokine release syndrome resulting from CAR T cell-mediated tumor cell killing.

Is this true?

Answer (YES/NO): NO